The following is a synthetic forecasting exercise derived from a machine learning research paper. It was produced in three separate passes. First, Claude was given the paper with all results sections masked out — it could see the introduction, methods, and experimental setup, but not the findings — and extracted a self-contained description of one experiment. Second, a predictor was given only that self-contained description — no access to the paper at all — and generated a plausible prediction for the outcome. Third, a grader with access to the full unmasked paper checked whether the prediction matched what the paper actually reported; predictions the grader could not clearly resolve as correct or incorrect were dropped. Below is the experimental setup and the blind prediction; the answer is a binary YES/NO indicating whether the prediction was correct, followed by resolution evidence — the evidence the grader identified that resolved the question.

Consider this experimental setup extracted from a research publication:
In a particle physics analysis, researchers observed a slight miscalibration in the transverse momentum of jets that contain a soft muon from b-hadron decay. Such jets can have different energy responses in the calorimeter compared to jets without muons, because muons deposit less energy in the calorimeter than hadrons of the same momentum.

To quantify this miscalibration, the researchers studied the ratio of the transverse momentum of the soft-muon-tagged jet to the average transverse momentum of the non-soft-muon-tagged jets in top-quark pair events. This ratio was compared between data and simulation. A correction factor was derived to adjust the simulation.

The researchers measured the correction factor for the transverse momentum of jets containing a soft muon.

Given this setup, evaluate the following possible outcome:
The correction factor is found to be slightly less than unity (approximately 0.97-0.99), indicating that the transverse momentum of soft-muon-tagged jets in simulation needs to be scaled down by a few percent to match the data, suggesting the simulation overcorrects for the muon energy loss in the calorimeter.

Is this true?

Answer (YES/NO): NO